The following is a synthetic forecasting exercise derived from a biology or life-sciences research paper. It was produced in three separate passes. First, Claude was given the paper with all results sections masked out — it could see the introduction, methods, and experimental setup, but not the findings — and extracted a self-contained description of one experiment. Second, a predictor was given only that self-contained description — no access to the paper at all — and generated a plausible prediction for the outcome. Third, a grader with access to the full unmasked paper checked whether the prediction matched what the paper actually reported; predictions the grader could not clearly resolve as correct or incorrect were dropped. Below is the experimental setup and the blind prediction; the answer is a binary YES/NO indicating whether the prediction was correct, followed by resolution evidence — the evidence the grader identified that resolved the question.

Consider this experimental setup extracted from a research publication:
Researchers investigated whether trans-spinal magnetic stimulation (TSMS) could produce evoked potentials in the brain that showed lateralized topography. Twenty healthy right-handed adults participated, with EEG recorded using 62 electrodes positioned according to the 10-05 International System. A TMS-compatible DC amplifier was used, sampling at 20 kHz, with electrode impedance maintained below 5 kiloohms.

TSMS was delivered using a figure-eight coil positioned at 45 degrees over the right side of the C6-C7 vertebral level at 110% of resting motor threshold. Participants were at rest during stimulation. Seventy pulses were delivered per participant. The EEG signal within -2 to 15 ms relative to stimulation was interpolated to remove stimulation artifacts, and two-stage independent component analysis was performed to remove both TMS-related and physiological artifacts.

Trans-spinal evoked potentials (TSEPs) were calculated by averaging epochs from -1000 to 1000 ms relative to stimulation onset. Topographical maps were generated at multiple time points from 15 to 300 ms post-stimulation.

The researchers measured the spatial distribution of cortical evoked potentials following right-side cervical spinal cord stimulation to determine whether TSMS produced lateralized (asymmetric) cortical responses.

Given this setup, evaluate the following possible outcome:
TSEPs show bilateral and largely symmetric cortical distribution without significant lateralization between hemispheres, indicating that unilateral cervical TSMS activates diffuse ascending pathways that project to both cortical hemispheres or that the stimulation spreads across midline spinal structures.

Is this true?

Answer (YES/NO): NO